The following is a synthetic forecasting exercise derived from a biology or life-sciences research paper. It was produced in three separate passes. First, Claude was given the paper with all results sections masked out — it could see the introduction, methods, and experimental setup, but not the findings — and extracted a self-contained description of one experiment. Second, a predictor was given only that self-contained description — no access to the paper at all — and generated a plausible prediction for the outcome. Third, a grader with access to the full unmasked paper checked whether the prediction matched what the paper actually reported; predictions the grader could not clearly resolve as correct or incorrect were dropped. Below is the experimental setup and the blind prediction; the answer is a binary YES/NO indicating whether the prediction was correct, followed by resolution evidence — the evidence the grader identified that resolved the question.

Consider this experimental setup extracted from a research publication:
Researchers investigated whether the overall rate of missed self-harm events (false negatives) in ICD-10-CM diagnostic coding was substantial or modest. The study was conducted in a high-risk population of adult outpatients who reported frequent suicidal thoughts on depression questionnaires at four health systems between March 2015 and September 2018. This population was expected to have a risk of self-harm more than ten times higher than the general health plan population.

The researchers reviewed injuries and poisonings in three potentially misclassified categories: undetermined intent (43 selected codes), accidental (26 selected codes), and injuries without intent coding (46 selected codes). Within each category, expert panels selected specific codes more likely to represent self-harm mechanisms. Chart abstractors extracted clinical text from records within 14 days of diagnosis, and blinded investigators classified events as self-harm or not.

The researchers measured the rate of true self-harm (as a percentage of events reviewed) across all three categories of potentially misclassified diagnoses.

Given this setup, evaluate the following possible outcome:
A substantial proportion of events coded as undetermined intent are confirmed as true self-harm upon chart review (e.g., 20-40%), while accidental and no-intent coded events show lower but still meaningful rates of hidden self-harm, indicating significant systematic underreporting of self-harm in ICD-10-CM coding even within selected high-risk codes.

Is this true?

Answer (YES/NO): NO